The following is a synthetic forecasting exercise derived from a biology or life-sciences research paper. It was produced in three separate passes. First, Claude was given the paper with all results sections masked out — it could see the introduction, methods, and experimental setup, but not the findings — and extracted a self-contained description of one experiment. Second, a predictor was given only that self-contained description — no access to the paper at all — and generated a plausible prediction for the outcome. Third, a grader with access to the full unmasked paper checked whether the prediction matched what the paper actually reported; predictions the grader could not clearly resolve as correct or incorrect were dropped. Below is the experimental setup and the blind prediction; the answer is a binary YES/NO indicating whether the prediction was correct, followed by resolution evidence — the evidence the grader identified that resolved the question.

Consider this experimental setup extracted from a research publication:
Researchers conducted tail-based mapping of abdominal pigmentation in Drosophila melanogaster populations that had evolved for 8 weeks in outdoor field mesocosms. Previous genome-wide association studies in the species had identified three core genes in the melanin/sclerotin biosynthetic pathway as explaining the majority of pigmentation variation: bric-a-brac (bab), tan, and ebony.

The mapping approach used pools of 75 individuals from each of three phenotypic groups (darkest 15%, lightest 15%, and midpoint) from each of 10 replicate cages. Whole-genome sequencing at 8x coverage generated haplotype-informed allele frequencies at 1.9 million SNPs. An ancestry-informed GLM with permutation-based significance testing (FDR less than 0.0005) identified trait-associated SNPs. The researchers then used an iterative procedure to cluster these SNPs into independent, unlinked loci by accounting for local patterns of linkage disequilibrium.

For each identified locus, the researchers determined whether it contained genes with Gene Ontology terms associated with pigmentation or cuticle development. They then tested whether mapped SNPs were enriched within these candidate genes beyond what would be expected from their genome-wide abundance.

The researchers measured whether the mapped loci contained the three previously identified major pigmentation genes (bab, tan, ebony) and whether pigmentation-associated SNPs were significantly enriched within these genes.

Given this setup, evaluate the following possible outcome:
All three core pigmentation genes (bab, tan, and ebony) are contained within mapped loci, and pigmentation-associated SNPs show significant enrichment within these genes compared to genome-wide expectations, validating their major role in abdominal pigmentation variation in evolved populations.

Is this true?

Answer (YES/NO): YES